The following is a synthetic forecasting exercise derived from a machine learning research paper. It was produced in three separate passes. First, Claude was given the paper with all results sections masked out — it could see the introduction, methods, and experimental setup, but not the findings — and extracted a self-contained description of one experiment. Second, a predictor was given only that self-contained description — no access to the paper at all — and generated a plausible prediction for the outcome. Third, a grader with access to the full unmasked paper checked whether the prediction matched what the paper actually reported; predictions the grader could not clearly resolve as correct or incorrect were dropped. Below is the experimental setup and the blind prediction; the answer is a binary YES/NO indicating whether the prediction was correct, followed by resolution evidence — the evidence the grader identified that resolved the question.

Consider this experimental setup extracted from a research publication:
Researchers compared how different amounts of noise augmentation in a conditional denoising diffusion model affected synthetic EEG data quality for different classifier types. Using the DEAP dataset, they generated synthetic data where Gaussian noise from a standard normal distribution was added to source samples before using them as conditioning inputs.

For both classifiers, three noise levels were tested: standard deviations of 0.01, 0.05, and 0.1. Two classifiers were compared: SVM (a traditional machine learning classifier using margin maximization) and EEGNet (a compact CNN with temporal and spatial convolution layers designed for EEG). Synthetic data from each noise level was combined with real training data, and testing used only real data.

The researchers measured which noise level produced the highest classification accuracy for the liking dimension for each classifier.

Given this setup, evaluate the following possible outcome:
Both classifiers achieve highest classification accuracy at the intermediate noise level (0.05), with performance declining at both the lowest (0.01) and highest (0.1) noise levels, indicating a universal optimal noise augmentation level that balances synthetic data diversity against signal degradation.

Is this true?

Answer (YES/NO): NO